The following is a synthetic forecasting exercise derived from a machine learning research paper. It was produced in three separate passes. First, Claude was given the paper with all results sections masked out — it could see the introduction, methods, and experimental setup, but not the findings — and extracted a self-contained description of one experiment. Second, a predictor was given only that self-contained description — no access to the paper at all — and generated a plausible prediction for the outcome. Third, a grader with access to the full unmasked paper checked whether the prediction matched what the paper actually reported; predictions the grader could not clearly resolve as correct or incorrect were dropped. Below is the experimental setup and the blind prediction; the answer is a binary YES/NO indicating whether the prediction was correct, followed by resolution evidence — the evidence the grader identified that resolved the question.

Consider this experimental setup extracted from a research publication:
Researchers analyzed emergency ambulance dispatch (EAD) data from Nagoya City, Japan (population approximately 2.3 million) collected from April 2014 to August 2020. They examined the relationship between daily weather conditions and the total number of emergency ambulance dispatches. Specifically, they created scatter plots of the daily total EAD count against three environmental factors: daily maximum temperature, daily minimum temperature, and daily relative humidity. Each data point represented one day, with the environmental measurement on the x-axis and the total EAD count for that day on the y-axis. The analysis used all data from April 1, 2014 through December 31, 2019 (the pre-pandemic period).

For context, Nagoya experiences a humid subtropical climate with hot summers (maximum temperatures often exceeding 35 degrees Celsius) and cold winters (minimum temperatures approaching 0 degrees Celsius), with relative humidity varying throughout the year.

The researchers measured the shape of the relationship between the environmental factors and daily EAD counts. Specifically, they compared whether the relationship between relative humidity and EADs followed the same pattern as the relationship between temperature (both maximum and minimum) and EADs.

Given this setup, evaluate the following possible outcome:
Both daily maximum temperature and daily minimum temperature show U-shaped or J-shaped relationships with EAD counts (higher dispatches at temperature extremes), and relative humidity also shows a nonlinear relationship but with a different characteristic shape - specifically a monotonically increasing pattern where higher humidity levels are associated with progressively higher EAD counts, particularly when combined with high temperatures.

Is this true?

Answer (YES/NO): NO